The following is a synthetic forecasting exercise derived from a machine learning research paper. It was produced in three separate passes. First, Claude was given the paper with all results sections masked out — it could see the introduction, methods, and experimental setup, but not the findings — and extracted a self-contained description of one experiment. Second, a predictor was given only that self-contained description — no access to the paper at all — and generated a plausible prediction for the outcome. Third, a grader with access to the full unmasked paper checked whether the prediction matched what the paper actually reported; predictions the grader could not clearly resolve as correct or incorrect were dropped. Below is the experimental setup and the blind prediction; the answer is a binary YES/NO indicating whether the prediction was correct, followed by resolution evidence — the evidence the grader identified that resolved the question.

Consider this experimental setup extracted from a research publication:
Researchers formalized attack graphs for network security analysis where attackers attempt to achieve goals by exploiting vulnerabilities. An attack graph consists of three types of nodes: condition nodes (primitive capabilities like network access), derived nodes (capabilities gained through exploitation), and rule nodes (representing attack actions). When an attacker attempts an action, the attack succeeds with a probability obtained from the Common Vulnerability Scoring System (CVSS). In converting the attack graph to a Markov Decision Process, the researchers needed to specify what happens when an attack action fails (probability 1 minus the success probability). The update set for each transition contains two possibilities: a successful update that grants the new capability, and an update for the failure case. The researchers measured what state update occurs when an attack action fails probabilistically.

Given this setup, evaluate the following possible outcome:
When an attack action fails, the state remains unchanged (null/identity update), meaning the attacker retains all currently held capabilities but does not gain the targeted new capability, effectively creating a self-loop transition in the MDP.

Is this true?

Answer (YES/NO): YES